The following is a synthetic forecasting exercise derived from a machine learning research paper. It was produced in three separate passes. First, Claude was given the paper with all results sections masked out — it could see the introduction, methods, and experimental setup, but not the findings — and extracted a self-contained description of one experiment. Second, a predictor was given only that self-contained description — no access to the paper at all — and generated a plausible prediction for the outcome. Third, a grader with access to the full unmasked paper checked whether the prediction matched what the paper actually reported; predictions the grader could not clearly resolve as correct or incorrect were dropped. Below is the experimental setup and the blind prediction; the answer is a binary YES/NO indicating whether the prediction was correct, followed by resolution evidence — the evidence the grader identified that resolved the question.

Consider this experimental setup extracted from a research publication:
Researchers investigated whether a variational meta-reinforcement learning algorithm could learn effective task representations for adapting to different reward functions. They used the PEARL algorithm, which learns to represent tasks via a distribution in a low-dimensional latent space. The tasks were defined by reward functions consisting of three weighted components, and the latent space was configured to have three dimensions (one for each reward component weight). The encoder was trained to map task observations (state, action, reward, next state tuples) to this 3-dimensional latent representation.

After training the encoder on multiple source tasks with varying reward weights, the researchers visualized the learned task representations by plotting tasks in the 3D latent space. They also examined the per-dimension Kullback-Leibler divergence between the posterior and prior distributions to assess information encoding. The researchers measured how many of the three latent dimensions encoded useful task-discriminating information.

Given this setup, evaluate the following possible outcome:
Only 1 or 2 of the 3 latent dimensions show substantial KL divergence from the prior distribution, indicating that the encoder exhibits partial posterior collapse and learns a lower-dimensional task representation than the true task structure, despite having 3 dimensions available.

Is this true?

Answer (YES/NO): YES